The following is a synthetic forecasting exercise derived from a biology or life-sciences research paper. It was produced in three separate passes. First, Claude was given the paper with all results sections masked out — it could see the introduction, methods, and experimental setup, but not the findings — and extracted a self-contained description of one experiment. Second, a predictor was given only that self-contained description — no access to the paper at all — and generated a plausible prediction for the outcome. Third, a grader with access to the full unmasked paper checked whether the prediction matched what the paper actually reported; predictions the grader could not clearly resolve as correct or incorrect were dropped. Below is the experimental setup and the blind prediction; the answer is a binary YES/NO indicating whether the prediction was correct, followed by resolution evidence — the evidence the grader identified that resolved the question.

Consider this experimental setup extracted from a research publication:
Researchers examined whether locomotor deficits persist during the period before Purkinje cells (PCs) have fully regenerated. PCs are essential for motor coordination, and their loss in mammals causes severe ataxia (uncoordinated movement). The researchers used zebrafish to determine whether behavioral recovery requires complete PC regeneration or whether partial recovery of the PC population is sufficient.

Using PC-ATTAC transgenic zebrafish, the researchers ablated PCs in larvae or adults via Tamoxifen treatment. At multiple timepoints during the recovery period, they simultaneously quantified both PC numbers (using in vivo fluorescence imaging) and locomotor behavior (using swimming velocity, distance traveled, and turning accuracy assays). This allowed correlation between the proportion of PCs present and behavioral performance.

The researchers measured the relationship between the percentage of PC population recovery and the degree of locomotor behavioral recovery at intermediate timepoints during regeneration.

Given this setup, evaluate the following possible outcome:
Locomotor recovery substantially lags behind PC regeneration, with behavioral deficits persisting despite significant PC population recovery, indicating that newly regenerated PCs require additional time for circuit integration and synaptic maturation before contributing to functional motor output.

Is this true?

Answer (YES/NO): NO